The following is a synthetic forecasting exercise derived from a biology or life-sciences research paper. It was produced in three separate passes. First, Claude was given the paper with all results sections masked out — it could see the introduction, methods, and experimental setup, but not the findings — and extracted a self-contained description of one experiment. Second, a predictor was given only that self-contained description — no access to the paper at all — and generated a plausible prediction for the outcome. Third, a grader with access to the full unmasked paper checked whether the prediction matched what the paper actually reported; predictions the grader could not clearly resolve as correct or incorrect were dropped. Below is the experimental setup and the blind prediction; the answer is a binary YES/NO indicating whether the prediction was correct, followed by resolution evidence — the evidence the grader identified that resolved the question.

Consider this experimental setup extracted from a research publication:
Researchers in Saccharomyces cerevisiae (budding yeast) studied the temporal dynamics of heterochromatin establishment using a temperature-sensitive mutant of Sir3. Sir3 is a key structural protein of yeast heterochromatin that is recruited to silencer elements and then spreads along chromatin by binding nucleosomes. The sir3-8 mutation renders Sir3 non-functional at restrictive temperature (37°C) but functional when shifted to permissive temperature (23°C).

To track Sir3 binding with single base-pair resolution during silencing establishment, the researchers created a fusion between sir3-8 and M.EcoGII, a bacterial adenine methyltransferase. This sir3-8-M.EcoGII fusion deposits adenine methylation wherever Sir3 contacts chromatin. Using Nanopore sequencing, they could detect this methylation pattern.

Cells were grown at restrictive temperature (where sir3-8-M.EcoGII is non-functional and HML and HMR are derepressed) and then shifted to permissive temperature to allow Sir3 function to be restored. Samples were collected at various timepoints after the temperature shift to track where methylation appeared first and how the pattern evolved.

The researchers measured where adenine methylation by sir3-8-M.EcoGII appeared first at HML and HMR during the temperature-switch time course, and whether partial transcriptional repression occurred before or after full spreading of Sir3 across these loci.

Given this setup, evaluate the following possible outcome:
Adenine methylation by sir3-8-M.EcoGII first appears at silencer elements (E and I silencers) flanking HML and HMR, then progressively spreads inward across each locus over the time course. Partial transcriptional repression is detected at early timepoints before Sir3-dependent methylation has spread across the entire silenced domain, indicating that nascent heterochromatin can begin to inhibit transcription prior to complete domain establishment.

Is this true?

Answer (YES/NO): NO